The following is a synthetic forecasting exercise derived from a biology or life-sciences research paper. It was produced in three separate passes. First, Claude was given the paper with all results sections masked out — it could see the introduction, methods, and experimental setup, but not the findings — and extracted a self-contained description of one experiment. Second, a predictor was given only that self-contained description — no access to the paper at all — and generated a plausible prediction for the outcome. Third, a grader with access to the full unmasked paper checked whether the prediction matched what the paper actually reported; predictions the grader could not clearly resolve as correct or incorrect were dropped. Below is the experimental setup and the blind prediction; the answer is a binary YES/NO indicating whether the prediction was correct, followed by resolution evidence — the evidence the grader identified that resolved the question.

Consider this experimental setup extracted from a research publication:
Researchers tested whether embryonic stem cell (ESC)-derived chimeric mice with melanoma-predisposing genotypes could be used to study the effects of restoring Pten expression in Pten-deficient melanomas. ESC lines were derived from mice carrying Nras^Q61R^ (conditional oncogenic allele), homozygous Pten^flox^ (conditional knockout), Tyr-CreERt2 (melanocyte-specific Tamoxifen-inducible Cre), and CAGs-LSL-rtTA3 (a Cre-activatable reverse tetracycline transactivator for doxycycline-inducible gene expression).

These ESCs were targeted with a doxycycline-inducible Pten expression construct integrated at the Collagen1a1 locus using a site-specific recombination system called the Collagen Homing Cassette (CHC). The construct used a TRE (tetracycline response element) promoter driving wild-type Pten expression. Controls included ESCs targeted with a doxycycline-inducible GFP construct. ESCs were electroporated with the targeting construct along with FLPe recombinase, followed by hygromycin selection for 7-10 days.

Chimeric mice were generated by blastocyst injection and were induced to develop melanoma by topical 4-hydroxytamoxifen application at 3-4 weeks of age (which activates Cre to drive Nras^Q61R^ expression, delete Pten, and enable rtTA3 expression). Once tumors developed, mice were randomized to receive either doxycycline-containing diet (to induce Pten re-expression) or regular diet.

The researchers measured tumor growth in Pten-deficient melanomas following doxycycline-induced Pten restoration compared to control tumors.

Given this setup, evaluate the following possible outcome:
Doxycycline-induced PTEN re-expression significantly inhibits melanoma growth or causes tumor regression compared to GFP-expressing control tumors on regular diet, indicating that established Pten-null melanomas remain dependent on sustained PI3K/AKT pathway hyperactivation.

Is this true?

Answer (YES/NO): YES